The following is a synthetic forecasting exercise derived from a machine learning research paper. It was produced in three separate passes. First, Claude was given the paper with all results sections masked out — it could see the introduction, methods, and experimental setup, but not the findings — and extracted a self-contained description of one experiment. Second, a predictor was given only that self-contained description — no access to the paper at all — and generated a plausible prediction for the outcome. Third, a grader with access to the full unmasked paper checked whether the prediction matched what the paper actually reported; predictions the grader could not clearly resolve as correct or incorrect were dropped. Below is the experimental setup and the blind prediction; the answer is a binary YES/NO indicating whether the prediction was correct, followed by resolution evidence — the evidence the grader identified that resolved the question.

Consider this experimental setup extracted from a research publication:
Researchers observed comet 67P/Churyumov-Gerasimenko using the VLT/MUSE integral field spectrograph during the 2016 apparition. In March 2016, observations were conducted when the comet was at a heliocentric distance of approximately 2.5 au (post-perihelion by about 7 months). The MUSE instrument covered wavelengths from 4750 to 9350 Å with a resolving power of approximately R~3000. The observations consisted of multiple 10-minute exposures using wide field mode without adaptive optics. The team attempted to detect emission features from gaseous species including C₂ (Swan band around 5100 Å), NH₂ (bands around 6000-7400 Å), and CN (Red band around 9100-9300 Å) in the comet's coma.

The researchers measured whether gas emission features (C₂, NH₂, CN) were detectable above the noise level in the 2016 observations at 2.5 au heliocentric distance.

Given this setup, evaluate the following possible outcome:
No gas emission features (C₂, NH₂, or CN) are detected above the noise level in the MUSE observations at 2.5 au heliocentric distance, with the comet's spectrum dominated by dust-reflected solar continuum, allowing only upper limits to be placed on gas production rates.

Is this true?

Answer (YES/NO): YES